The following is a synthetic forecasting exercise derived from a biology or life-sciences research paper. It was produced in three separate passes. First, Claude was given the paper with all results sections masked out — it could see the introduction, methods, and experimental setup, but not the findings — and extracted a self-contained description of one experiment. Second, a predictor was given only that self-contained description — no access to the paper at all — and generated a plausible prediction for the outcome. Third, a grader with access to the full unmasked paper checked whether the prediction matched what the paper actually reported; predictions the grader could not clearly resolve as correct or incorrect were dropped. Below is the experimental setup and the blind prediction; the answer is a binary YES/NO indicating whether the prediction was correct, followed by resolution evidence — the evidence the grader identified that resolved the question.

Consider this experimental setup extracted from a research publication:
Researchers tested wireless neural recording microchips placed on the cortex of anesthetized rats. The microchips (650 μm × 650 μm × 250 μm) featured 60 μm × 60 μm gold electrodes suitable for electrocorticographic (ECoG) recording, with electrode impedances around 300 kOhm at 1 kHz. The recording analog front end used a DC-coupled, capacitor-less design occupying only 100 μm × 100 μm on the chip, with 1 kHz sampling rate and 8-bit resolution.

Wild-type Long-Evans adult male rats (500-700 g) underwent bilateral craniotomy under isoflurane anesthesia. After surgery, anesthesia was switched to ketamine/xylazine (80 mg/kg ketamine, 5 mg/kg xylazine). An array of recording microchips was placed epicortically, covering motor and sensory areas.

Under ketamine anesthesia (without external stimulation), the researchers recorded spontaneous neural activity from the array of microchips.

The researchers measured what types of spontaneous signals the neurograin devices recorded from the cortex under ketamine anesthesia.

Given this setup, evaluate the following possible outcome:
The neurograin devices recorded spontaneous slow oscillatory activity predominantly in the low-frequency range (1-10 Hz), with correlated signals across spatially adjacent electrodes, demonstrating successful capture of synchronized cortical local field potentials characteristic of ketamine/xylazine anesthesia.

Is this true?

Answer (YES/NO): NO